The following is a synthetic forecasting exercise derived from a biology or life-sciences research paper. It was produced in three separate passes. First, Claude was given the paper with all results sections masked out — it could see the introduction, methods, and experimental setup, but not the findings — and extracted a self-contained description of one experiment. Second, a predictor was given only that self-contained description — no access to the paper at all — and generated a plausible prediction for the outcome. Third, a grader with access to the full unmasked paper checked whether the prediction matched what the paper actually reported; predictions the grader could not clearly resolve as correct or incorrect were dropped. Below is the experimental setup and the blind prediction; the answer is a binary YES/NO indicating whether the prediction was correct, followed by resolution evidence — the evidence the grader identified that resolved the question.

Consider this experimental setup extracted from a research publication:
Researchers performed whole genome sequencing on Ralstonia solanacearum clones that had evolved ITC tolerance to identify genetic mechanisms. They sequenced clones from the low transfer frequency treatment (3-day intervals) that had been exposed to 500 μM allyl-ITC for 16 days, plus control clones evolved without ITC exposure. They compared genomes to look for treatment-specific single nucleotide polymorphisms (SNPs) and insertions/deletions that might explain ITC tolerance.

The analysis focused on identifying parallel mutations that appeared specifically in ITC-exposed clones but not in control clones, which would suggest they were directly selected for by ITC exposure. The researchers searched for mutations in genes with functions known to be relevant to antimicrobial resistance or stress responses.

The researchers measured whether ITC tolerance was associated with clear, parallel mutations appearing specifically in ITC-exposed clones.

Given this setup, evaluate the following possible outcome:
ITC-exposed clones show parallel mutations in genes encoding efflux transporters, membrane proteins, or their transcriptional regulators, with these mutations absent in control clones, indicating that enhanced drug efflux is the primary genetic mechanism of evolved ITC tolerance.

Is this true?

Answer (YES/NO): NO